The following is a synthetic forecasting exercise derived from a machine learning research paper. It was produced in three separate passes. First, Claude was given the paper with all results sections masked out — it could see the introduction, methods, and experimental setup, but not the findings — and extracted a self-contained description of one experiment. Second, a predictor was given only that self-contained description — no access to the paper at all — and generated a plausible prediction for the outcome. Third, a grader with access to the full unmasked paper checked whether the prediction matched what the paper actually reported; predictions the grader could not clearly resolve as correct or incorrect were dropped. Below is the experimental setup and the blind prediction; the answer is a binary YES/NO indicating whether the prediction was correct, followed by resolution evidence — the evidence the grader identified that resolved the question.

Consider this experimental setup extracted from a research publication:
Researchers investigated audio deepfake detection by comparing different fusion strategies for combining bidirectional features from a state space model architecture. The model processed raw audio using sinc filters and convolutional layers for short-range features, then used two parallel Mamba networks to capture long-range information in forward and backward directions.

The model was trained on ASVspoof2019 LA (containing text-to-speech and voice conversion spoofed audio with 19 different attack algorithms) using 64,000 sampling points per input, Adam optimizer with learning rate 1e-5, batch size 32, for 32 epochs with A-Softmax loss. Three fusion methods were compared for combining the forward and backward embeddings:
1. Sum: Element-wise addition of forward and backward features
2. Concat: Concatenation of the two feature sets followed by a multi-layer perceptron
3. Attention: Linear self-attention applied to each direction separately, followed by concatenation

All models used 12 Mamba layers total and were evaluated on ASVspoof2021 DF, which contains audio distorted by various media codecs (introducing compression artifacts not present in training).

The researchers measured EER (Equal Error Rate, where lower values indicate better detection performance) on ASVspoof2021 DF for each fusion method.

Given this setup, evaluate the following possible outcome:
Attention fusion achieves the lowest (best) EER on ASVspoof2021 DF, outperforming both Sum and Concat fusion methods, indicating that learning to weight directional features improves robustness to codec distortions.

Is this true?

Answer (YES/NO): NO